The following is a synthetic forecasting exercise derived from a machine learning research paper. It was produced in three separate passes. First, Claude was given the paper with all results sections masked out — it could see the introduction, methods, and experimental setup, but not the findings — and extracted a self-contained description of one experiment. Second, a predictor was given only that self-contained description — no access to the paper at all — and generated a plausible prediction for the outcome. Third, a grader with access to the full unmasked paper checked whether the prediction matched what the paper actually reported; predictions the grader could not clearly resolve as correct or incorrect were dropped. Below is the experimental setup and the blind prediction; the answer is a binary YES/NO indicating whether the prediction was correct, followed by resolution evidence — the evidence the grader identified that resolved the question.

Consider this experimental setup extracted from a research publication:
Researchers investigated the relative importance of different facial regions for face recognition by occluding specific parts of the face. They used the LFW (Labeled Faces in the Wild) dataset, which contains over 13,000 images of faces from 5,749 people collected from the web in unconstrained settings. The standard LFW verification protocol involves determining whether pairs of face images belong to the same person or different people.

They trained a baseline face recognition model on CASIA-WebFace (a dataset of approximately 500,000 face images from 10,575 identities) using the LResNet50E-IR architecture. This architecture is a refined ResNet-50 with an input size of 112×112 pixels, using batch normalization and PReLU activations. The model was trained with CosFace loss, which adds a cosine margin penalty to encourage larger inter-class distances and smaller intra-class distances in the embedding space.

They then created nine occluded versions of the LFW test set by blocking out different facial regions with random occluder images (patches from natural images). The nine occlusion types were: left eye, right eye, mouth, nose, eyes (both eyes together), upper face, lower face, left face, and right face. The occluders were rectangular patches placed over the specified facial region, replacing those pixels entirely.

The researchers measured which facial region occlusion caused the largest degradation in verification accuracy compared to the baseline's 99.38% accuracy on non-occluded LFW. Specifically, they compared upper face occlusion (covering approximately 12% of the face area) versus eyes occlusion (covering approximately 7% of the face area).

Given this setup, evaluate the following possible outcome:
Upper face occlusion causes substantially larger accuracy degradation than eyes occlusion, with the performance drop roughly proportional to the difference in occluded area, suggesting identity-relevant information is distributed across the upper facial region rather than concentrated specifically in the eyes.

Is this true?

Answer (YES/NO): NO